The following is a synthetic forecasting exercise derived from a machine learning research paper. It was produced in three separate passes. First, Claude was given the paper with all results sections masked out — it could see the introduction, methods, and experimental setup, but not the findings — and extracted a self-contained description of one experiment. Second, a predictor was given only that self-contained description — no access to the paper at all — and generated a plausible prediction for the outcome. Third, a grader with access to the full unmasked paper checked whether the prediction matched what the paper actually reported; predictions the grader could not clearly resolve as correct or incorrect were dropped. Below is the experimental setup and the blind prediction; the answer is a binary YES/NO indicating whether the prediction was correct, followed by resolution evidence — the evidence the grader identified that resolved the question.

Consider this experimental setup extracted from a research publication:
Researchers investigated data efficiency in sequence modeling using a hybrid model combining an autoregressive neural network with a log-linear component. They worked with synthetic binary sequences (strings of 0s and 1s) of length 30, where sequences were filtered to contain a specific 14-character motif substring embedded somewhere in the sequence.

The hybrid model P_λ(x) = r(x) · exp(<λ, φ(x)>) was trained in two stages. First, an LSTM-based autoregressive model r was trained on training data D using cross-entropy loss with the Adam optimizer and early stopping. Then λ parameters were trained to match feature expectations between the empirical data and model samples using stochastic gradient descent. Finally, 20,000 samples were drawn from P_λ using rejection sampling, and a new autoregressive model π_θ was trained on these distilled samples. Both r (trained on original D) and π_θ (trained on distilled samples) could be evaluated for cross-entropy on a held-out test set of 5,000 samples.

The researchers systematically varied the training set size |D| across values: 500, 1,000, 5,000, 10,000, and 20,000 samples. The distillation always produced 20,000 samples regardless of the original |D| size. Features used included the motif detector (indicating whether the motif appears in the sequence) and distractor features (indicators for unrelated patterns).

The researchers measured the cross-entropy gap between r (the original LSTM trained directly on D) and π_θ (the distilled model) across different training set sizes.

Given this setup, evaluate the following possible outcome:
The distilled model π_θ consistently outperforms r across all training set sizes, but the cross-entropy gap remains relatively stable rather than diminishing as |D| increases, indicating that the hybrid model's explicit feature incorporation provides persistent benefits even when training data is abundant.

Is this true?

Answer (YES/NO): NO